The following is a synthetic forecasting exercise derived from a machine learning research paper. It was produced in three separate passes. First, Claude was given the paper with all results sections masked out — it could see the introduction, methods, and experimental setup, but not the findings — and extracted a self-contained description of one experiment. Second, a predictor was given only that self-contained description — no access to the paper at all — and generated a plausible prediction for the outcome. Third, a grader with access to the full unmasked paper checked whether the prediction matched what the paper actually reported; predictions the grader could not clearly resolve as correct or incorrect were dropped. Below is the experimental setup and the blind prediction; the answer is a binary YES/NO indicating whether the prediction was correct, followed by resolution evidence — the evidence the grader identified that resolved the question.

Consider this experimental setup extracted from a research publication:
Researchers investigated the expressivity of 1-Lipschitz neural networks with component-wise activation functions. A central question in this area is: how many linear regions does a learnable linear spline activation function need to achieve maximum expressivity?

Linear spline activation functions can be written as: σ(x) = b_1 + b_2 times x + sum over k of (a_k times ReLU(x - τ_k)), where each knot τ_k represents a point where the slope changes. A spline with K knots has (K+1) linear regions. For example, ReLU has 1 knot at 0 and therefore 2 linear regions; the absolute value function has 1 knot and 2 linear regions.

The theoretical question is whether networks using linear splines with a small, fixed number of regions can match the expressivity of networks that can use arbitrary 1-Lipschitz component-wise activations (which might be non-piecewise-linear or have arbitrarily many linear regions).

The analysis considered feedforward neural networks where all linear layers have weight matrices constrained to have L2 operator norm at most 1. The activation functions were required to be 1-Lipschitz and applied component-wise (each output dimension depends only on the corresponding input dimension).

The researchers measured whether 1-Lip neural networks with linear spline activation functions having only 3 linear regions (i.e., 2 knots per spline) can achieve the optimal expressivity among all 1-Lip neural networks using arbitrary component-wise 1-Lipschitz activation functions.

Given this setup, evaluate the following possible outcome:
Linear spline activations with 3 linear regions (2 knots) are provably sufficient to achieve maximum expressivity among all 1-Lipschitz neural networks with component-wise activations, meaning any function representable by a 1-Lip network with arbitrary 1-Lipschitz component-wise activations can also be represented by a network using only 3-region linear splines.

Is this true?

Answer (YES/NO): YES